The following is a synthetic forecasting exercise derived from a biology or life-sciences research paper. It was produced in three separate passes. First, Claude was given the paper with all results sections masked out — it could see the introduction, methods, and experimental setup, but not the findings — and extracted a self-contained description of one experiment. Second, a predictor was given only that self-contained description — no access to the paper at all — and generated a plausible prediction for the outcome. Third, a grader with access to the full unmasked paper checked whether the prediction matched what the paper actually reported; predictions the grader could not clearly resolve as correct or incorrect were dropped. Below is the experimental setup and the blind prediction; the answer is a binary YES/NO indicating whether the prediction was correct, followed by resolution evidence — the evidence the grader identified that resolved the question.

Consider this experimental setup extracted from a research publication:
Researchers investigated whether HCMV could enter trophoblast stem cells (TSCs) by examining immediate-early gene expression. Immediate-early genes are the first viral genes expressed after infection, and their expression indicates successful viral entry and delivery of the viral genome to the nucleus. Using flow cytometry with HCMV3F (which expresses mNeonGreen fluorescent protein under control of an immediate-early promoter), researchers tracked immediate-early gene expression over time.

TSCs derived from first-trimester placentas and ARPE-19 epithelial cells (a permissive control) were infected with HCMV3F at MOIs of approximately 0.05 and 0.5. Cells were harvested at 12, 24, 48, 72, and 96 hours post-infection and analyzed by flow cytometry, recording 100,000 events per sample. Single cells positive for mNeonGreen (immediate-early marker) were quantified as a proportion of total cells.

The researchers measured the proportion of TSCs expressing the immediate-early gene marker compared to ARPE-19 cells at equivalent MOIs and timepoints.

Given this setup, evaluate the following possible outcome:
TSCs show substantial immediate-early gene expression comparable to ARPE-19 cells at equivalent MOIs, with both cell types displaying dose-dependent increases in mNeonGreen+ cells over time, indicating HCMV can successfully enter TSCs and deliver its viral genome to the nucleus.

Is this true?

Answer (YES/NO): NO